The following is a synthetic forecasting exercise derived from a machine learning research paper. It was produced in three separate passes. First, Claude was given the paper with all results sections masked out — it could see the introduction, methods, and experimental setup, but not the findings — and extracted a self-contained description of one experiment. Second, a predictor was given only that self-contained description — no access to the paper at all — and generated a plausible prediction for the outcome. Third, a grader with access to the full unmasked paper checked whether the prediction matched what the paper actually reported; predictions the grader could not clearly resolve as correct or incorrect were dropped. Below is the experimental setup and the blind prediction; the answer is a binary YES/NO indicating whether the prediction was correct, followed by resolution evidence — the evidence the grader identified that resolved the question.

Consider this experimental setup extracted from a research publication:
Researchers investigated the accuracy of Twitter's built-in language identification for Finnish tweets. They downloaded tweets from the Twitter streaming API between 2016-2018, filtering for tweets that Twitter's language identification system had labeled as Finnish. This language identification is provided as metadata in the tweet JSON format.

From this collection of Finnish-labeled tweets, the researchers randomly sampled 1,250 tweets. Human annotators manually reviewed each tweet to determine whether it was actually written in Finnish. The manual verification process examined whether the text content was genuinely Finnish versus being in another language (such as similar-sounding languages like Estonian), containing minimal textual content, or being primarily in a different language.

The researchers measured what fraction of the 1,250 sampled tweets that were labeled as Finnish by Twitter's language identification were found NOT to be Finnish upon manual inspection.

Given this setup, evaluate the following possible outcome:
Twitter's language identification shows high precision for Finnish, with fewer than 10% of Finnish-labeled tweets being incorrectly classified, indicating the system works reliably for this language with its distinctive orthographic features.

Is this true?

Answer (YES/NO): NO